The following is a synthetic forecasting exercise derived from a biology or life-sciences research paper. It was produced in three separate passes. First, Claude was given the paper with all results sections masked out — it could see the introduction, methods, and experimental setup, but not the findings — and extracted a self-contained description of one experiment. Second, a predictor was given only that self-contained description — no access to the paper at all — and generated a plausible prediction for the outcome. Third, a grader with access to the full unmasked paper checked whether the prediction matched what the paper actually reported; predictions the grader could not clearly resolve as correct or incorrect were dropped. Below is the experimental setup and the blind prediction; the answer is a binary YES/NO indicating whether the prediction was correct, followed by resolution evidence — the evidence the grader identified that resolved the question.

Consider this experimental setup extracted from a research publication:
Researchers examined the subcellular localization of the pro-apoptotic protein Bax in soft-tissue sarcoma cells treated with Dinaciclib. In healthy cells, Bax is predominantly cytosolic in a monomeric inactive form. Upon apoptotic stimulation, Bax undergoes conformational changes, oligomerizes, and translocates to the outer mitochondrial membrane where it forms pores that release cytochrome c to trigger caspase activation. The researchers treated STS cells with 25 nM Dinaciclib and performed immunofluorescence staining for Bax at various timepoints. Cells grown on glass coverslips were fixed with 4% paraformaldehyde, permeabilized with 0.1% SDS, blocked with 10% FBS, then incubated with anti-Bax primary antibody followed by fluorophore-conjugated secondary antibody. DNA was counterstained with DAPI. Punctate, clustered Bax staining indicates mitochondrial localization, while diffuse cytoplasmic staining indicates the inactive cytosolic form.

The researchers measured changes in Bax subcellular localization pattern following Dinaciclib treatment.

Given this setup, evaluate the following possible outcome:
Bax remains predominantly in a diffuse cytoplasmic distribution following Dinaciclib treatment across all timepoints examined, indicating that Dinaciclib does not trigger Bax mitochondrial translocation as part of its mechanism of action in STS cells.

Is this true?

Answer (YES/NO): NO